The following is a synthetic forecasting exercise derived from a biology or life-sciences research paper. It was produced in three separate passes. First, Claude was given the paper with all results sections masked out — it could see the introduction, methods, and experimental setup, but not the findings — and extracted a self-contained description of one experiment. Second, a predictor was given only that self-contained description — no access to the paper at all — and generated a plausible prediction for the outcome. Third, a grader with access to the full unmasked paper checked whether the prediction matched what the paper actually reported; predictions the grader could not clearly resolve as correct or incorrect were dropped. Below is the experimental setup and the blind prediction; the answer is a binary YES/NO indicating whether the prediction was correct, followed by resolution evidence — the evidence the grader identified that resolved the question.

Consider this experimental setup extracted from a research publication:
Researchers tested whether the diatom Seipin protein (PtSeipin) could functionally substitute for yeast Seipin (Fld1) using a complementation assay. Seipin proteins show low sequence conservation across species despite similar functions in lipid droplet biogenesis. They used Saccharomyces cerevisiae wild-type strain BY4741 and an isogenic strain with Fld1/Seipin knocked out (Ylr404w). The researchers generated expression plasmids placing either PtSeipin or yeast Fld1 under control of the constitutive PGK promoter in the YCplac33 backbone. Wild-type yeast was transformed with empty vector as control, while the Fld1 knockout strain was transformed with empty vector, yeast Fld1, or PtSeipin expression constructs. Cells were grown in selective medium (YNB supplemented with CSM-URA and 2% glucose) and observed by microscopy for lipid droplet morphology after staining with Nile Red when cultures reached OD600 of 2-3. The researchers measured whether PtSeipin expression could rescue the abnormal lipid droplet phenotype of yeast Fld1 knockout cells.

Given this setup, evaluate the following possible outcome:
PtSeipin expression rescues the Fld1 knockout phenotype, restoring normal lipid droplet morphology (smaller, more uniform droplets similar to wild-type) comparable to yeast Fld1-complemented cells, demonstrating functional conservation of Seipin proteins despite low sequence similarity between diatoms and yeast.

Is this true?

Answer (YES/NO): YES